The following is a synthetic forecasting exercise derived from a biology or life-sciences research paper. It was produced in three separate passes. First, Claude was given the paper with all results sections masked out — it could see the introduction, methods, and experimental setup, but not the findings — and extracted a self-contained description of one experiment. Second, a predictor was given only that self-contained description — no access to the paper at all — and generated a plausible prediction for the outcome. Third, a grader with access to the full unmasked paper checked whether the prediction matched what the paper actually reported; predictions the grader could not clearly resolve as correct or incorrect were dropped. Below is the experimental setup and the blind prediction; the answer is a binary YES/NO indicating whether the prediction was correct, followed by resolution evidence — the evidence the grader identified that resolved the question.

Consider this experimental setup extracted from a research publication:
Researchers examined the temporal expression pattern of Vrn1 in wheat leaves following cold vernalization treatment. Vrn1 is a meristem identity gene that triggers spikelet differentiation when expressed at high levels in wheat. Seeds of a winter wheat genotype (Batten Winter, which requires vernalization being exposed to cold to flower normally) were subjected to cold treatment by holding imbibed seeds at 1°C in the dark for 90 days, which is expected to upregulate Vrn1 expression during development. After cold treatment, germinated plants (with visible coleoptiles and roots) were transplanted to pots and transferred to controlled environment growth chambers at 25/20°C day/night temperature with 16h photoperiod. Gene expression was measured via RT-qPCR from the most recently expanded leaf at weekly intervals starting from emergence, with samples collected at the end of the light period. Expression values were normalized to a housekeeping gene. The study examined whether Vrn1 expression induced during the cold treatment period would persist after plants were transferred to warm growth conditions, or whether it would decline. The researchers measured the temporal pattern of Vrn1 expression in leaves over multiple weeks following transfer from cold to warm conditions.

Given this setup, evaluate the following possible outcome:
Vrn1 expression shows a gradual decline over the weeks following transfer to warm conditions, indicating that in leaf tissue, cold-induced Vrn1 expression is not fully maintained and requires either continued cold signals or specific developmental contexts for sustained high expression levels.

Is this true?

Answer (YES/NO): NO